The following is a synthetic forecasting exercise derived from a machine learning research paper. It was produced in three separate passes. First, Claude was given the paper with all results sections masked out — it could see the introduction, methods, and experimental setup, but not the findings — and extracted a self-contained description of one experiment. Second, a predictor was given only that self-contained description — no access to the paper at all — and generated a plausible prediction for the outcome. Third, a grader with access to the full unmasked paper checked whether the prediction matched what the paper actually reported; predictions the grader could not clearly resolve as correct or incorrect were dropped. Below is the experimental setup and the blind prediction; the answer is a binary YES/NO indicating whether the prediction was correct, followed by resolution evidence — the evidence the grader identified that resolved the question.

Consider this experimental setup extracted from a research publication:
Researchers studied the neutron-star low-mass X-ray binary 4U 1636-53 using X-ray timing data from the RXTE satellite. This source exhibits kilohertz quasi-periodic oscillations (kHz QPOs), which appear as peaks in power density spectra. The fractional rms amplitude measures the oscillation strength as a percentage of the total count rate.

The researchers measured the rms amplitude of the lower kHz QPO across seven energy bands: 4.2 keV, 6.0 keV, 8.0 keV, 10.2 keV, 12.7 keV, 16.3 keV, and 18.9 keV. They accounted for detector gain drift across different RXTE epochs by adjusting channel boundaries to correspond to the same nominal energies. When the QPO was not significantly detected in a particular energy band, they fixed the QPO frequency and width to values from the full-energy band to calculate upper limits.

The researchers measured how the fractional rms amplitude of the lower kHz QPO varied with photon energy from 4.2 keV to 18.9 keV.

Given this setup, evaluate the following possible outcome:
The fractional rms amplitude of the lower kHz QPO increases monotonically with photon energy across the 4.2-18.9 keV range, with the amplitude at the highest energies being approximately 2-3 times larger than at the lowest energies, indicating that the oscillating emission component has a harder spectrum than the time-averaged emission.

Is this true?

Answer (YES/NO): NO